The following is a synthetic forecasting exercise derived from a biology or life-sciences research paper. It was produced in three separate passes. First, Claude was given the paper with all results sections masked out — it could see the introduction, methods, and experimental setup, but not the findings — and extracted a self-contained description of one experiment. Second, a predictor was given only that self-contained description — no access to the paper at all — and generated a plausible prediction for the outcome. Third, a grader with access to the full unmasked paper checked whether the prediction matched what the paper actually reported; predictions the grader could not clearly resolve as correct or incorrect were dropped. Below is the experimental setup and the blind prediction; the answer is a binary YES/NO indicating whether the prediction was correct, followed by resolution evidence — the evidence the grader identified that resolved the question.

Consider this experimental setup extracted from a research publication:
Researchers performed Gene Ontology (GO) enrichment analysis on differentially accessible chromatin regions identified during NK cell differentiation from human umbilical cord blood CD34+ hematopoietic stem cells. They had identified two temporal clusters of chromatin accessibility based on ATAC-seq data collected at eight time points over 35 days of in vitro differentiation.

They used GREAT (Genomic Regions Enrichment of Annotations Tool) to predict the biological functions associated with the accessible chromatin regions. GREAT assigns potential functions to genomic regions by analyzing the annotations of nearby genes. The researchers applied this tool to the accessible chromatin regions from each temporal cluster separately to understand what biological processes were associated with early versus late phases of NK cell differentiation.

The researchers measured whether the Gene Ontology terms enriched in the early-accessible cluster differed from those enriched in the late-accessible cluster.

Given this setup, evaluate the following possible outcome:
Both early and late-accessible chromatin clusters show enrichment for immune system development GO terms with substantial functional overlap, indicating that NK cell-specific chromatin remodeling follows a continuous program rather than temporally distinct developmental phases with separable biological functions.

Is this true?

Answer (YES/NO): NO